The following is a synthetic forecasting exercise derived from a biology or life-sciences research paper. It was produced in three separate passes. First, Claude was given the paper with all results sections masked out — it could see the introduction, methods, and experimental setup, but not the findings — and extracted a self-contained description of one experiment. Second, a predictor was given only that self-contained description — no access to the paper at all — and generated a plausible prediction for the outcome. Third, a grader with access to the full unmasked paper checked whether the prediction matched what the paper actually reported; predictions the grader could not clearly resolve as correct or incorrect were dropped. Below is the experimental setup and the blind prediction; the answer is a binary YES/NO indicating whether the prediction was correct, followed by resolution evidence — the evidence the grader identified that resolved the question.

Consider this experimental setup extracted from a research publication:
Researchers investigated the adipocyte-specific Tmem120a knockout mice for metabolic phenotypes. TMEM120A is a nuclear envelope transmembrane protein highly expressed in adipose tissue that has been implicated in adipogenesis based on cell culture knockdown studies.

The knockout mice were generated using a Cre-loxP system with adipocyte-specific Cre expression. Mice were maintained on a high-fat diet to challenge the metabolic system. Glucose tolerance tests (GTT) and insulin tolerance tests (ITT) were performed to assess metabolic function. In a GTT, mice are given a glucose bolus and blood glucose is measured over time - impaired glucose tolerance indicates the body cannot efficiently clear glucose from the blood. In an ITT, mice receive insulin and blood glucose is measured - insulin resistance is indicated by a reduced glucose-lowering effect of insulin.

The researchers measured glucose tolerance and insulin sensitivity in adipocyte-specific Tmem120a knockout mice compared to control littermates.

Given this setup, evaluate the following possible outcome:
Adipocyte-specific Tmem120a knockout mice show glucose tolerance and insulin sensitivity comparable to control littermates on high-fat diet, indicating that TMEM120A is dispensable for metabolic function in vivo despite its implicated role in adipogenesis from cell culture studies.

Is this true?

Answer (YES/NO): NO